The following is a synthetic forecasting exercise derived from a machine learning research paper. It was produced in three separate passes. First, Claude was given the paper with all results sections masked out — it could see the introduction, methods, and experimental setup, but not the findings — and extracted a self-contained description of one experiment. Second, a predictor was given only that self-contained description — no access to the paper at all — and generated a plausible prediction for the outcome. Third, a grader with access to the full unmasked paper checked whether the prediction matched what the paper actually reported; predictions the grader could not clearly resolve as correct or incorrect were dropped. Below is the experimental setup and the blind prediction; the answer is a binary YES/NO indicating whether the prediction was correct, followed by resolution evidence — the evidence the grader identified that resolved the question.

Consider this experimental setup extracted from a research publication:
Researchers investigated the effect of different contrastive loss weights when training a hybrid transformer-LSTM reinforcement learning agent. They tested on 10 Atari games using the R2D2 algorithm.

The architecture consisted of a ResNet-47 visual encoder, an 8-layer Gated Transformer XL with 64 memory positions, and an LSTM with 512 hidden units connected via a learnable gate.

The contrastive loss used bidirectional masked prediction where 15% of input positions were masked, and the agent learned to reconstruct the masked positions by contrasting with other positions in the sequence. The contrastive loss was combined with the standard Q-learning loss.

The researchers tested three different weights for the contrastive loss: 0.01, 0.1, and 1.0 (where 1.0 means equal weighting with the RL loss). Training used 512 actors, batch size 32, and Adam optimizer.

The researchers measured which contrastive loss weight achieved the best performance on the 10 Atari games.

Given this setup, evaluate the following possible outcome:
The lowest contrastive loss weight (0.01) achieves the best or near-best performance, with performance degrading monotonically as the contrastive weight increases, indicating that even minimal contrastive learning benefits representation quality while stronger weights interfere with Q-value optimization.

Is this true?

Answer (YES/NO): NO